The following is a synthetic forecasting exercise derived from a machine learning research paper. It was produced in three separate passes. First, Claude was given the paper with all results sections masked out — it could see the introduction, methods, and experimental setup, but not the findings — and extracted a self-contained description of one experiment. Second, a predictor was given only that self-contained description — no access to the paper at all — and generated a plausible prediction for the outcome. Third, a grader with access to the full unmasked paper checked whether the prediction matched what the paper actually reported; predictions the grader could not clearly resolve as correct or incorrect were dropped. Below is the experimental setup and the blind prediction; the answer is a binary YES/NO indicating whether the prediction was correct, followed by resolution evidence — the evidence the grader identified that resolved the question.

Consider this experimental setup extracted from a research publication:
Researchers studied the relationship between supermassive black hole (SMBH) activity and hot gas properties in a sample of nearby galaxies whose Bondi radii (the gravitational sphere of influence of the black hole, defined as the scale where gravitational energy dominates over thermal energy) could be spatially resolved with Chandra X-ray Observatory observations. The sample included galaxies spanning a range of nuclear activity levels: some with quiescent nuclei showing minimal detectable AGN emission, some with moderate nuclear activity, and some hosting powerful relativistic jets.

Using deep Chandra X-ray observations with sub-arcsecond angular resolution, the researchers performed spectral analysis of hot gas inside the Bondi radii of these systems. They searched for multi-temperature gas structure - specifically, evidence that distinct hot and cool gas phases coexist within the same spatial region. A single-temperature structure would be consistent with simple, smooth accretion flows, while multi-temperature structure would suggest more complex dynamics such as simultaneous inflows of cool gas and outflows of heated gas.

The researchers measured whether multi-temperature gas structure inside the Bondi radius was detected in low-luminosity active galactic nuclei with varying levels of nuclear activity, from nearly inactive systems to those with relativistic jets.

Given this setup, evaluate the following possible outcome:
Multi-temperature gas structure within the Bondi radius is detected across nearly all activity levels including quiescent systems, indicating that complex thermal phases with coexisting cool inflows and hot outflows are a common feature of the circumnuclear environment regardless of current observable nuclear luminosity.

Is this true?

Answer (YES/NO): YES